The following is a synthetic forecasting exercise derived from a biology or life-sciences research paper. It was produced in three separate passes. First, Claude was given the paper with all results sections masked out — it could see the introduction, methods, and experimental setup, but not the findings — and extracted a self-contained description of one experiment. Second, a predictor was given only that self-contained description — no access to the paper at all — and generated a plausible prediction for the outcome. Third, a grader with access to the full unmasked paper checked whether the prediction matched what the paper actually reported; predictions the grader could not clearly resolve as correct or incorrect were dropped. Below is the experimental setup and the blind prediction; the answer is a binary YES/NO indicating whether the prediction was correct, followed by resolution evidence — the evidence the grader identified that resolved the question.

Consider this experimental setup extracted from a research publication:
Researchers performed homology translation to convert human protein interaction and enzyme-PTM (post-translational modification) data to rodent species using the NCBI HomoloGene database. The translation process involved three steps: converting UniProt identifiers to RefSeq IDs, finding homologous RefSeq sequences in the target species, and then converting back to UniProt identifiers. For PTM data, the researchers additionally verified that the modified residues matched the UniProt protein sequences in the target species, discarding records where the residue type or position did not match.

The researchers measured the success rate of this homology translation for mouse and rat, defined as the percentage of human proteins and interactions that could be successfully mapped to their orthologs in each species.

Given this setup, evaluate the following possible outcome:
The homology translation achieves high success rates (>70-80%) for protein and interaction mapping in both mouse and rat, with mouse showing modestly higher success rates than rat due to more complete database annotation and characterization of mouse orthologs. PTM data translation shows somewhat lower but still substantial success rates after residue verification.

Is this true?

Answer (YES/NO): NO